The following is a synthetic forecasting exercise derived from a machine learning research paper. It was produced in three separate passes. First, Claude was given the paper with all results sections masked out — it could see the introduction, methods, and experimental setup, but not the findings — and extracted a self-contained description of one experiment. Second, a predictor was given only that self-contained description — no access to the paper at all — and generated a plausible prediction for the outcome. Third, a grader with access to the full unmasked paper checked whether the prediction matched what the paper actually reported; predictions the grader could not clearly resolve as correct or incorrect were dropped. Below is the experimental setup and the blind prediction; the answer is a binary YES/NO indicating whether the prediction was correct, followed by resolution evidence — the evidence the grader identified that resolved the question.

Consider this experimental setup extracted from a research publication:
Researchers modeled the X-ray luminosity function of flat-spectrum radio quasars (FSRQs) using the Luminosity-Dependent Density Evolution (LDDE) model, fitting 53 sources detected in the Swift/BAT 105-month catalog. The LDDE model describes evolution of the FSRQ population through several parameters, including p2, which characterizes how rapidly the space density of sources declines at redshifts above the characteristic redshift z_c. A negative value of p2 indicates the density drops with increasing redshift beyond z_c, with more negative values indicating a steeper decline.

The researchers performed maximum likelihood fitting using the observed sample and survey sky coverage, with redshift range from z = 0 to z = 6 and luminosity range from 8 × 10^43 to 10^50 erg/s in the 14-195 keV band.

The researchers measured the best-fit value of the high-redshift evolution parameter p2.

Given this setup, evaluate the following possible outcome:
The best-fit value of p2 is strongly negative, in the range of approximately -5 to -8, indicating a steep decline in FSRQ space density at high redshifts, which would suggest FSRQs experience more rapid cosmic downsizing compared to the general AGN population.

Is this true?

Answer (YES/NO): YES